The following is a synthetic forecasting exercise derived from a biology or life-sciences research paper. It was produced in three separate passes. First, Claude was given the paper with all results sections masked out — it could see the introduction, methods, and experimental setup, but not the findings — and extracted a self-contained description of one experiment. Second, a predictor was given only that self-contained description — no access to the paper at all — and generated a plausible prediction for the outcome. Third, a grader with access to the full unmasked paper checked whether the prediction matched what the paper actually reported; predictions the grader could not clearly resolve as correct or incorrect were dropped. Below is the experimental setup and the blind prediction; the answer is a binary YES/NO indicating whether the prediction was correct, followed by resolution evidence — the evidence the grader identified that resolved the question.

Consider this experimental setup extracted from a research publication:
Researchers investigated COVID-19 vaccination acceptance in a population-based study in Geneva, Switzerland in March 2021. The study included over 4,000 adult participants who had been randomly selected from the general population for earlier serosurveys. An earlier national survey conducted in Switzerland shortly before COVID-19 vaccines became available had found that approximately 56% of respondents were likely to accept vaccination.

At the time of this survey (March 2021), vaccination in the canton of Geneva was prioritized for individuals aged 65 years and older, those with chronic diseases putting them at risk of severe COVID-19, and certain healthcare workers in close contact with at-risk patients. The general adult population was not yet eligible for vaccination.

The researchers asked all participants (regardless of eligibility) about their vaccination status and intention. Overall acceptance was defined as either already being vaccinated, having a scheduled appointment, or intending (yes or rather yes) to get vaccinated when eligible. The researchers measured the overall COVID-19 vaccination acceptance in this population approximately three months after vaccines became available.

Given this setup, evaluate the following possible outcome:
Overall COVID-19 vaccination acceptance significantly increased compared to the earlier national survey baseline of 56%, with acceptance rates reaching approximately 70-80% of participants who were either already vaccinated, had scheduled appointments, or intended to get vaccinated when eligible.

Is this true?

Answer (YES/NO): YES